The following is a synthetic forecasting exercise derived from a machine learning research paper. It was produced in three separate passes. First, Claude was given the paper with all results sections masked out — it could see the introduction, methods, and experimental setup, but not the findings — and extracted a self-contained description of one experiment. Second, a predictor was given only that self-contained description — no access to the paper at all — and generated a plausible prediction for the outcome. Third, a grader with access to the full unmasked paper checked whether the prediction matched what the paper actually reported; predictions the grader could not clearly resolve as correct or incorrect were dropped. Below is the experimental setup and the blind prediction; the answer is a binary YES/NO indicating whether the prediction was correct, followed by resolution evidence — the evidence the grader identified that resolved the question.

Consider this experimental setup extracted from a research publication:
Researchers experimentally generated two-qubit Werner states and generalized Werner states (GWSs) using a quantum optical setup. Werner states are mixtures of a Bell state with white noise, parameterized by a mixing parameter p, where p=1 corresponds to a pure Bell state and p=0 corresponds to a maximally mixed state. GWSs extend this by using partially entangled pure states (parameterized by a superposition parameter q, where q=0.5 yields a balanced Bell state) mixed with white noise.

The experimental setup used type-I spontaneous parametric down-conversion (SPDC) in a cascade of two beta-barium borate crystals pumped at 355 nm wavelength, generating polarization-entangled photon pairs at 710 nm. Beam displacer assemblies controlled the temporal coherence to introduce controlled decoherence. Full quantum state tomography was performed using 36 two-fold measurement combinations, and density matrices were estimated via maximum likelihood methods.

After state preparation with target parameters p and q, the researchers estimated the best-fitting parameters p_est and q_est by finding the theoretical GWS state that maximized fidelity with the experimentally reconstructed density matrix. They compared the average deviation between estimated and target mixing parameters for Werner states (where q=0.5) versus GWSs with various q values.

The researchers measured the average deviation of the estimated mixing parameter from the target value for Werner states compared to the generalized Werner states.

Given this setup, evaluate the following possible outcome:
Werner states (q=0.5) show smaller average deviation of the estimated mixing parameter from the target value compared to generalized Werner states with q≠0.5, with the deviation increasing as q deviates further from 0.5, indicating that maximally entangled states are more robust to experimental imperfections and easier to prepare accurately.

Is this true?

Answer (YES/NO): NO